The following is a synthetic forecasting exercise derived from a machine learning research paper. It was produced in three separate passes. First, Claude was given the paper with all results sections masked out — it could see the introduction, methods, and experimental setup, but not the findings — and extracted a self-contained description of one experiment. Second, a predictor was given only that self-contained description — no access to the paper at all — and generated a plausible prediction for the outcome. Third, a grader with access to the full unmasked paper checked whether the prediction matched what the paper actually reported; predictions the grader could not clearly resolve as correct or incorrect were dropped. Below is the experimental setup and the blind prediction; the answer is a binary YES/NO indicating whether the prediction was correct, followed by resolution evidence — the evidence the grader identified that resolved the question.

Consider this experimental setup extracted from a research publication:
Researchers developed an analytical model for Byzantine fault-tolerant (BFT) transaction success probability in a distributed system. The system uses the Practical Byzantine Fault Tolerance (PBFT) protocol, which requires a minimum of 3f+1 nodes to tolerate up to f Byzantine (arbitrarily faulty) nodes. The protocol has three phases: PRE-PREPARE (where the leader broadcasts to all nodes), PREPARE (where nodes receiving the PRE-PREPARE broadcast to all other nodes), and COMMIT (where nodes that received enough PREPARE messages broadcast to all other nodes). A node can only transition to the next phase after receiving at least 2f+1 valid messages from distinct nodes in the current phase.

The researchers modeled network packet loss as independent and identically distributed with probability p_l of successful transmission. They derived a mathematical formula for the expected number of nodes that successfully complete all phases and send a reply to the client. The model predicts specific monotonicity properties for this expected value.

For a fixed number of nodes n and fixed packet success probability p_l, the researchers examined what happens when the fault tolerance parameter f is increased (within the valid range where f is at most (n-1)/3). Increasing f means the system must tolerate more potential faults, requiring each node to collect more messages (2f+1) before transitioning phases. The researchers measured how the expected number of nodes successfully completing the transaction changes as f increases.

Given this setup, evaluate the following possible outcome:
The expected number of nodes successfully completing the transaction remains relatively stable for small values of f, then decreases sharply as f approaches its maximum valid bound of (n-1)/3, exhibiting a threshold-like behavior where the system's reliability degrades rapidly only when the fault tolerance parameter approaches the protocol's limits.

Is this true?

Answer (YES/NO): NO